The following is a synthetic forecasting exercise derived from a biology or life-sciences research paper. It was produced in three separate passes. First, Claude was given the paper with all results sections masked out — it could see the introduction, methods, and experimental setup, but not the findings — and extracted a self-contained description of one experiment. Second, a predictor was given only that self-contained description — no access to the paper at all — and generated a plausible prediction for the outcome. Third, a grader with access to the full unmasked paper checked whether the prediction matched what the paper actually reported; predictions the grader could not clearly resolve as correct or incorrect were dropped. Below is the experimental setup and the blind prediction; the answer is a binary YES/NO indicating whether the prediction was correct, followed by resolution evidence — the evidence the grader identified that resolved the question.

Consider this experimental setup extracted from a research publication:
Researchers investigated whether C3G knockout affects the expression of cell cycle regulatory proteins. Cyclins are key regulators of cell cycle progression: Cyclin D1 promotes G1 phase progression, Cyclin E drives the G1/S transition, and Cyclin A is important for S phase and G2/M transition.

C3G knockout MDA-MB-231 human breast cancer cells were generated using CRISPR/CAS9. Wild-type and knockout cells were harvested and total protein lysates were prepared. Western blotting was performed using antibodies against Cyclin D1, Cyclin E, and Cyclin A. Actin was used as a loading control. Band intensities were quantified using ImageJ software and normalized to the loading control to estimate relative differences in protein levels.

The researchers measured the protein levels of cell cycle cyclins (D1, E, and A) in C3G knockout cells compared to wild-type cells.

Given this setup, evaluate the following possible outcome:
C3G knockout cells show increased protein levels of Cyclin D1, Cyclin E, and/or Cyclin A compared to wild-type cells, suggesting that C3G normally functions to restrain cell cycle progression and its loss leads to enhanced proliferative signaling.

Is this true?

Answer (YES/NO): NO